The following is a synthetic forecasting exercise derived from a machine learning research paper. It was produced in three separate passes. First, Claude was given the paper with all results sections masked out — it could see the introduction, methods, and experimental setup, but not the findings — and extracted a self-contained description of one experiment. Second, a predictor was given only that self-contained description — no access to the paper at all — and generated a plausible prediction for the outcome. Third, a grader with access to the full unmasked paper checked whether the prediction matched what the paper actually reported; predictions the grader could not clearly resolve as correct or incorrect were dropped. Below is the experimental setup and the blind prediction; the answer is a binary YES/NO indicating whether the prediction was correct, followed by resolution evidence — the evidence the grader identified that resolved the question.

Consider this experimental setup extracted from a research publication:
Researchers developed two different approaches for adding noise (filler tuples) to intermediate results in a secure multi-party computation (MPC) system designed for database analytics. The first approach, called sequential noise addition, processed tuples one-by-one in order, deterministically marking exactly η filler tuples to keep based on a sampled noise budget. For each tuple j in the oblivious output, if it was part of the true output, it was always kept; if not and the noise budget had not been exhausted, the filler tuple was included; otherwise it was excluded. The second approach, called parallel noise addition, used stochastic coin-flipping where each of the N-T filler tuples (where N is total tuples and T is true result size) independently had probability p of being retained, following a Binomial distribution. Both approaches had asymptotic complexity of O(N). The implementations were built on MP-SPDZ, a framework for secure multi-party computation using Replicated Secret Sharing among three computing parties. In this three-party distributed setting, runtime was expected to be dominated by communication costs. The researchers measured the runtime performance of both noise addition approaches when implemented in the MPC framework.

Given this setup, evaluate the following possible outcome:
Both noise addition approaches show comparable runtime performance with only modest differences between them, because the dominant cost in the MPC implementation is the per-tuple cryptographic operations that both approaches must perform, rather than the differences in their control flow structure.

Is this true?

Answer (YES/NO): NO